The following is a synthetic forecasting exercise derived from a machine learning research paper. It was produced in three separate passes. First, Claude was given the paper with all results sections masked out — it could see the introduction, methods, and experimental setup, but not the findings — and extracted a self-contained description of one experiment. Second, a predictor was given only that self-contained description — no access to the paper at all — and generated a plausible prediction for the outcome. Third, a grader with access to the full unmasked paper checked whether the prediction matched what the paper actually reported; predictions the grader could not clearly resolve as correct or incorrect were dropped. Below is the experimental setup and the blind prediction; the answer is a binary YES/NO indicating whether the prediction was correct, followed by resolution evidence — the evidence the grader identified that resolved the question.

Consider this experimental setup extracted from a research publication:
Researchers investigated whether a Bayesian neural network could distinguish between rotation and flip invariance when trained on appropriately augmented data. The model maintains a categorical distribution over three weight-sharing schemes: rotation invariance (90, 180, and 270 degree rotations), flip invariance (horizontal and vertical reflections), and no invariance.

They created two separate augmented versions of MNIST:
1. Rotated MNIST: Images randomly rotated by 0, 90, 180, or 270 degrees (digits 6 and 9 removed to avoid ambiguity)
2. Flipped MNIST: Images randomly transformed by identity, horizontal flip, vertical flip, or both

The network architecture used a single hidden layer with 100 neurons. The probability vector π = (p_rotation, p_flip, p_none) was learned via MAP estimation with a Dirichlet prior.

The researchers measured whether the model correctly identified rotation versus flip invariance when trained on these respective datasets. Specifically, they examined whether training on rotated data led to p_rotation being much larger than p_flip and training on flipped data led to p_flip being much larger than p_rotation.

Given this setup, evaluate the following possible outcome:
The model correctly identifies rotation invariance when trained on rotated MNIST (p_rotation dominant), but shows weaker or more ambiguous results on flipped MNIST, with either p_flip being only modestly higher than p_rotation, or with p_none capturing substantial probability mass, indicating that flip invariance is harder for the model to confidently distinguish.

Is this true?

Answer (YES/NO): NO